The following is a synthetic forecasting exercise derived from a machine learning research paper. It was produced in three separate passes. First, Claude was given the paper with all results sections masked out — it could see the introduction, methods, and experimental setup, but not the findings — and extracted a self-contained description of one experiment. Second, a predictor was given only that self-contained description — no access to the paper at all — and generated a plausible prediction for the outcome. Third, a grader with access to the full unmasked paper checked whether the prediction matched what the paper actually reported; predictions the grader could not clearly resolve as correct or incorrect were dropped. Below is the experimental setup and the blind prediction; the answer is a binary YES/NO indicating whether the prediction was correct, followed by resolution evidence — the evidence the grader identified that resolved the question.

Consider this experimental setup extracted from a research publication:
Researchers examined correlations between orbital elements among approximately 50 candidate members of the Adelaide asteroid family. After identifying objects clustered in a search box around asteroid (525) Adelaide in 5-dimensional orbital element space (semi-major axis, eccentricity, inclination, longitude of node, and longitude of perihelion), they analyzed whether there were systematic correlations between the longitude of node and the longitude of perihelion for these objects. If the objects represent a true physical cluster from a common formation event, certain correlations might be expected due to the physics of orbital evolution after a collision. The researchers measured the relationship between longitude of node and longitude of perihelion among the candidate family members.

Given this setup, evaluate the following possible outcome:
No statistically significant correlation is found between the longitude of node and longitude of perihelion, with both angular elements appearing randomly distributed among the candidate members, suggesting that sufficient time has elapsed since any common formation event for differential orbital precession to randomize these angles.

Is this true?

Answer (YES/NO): NO